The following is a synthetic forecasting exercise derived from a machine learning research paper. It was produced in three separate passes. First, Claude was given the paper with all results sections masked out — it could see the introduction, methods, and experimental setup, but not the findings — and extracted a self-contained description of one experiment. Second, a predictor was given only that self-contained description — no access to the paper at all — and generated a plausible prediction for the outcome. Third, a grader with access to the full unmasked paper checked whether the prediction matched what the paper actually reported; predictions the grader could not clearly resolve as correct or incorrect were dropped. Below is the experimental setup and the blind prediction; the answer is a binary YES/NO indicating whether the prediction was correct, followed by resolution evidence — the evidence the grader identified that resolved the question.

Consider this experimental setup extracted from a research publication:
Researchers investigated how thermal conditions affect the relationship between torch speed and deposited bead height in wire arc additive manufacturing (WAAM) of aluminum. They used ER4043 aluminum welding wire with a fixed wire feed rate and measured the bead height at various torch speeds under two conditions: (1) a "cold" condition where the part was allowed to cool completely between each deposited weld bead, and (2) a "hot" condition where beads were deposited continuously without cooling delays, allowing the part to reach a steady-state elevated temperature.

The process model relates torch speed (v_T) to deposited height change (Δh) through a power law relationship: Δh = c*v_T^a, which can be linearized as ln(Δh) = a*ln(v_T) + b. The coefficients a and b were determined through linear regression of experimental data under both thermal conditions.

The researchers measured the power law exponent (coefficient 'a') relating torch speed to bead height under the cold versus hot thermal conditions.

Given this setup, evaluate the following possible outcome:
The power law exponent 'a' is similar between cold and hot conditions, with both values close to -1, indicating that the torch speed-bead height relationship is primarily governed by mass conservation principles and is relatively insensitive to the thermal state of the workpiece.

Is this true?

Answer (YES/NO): NO